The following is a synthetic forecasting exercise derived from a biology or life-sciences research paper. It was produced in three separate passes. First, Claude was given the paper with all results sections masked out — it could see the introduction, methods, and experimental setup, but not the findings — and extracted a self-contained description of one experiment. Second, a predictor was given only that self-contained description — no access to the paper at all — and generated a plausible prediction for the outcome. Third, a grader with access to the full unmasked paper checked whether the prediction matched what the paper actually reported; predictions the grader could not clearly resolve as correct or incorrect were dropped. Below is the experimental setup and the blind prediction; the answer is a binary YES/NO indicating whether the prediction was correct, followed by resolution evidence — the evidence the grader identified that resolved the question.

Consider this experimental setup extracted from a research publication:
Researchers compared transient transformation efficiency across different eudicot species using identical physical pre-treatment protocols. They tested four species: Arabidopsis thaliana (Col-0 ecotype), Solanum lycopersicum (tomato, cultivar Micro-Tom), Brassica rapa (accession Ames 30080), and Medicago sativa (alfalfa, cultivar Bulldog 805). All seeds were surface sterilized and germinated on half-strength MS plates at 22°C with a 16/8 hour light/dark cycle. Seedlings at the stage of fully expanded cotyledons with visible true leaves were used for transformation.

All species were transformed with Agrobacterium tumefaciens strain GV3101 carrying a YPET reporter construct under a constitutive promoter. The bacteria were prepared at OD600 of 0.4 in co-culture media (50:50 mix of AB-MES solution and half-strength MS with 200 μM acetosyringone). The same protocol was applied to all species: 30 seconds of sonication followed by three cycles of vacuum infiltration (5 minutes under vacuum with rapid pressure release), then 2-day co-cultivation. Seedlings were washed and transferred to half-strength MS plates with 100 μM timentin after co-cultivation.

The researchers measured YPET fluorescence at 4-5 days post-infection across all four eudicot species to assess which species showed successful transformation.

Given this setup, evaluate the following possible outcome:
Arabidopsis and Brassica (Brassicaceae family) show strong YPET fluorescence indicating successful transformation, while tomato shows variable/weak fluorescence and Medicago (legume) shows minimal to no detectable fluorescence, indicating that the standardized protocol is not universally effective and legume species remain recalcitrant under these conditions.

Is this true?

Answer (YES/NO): NO